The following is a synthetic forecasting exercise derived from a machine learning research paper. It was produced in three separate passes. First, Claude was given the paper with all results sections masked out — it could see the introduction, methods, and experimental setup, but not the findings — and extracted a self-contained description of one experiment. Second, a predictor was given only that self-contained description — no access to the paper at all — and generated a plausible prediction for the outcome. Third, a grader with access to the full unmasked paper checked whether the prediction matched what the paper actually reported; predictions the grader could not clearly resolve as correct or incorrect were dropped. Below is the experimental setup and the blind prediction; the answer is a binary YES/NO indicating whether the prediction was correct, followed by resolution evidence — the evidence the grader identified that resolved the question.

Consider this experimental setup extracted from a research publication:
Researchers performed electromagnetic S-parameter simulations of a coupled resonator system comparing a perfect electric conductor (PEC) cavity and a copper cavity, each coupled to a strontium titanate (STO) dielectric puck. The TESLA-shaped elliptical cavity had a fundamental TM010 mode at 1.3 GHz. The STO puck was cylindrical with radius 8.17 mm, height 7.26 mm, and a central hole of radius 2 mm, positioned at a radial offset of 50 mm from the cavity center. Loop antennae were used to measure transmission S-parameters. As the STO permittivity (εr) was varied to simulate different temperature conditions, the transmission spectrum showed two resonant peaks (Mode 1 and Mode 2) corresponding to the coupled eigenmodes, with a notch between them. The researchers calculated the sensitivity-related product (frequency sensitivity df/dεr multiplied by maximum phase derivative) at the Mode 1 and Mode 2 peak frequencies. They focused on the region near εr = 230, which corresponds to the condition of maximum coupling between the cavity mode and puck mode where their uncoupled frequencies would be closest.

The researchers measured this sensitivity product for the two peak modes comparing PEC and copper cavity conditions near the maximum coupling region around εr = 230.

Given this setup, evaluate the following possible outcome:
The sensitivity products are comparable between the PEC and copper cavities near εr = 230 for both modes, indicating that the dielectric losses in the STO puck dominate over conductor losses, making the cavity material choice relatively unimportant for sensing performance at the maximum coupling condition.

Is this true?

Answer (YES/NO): NO